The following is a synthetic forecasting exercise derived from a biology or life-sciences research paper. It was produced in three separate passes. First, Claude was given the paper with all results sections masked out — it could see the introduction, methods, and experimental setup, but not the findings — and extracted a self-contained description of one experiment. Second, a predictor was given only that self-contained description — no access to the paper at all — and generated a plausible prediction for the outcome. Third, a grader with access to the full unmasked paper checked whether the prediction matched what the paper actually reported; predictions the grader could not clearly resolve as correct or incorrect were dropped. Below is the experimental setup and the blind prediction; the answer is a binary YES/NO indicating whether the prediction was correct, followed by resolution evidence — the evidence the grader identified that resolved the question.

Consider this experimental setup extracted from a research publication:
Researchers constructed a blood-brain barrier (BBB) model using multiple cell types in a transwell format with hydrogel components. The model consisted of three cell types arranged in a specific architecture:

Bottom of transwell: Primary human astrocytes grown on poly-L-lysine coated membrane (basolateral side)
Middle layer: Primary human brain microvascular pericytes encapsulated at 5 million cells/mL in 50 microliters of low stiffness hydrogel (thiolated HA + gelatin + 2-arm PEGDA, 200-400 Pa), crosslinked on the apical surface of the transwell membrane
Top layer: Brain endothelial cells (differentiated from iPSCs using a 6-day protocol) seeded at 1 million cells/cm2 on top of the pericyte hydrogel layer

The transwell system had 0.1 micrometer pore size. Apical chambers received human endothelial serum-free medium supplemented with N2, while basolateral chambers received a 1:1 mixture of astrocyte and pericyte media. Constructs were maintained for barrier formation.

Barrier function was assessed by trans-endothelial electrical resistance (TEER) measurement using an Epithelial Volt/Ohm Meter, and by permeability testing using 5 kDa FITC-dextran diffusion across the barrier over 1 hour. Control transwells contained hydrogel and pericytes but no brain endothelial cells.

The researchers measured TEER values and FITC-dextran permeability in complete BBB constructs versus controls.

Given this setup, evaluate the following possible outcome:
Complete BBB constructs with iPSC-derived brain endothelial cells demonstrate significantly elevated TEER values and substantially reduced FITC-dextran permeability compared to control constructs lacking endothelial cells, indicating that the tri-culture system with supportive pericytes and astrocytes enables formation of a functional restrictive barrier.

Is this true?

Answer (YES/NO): YES